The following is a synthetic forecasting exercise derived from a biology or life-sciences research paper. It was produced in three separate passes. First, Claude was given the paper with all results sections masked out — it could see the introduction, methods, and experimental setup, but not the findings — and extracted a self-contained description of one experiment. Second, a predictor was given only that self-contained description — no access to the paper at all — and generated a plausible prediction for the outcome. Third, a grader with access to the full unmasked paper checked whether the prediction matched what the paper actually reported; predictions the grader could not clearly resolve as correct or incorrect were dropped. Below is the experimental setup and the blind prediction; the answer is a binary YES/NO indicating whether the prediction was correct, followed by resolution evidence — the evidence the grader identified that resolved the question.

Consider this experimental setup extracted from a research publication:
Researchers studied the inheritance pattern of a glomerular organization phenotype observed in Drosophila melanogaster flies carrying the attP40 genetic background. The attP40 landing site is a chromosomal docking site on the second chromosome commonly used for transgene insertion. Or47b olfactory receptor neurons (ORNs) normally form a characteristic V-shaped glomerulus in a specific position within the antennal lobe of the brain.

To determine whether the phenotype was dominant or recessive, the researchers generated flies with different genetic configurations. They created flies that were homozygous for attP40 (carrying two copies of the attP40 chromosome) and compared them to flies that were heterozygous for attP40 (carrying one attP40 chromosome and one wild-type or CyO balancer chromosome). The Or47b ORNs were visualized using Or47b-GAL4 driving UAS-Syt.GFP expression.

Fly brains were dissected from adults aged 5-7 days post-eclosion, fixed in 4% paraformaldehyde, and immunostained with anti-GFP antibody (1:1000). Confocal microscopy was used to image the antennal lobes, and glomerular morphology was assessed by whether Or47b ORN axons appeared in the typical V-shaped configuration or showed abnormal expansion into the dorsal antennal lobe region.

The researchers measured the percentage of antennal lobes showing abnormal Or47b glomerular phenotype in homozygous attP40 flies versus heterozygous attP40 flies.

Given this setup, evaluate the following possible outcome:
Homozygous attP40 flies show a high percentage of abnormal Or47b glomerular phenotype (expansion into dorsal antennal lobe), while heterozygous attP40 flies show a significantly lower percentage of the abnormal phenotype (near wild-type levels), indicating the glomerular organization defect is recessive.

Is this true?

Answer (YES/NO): YES